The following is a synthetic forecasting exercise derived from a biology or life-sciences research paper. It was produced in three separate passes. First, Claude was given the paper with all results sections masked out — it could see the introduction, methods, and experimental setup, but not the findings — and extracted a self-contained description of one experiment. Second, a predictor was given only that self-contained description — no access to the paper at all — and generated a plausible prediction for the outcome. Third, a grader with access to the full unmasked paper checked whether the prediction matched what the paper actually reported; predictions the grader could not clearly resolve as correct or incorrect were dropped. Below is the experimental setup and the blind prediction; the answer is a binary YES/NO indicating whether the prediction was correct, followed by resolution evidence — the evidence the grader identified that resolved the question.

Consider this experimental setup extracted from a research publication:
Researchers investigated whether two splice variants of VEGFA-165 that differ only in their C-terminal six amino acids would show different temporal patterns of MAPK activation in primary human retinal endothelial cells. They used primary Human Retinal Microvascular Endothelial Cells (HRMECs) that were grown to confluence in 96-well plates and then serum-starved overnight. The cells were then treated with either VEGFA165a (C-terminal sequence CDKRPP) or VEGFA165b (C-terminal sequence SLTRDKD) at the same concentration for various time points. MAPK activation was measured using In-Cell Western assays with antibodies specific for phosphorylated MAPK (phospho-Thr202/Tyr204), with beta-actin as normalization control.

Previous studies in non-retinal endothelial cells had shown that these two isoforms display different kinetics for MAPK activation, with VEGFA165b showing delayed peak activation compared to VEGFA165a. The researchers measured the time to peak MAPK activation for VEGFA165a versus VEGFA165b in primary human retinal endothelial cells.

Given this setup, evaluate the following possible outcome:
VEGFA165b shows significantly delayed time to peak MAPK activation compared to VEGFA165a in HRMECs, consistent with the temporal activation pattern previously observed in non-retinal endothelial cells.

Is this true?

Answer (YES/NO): NO